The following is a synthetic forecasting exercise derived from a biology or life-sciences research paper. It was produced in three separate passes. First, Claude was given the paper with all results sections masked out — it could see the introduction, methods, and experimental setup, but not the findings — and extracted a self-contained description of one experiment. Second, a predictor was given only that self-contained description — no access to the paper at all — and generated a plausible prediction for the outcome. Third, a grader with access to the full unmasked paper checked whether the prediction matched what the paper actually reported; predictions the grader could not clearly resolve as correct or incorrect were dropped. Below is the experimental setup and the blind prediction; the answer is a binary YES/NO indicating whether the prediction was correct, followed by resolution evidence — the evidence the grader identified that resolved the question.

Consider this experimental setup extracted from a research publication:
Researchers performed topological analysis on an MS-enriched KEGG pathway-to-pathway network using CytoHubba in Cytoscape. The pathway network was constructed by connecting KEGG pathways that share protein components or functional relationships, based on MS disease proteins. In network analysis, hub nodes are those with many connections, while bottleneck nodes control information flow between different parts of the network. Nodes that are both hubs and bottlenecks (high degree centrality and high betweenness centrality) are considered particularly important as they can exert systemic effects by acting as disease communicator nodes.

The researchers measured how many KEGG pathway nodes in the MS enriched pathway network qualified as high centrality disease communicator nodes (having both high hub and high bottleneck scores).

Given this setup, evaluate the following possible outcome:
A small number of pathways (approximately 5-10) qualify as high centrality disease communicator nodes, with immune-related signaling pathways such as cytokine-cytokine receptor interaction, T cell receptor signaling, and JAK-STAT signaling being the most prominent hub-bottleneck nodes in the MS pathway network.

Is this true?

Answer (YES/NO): YES